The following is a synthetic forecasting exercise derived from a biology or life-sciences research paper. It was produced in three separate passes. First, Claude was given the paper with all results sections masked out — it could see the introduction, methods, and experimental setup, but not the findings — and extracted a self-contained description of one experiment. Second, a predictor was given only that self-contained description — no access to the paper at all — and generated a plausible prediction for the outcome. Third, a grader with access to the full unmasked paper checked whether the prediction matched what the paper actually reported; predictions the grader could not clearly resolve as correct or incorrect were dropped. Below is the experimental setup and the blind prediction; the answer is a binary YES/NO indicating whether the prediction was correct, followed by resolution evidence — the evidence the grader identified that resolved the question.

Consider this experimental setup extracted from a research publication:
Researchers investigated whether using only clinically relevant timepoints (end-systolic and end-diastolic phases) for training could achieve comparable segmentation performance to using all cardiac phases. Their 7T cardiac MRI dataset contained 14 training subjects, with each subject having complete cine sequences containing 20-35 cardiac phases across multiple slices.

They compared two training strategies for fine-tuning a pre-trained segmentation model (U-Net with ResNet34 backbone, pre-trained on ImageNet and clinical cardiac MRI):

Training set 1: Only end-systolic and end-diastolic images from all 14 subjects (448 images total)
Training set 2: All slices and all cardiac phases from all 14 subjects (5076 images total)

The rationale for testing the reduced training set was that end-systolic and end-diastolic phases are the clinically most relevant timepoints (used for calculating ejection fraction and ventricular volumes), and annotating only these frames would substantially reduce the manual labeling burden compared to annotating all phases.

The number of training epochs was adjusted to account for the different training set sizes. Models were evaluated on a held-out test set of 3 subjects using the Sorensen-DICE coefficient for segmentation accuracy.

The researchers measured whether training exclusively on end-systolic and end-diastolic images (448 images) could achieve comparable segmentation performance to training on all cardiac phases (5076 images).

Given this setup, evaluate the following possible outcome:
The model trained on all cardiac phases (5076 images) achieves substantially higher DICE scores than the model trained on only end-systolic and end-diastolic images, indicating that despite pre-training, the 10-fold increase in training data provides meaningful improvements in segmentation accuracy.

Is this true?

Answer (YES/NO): NO